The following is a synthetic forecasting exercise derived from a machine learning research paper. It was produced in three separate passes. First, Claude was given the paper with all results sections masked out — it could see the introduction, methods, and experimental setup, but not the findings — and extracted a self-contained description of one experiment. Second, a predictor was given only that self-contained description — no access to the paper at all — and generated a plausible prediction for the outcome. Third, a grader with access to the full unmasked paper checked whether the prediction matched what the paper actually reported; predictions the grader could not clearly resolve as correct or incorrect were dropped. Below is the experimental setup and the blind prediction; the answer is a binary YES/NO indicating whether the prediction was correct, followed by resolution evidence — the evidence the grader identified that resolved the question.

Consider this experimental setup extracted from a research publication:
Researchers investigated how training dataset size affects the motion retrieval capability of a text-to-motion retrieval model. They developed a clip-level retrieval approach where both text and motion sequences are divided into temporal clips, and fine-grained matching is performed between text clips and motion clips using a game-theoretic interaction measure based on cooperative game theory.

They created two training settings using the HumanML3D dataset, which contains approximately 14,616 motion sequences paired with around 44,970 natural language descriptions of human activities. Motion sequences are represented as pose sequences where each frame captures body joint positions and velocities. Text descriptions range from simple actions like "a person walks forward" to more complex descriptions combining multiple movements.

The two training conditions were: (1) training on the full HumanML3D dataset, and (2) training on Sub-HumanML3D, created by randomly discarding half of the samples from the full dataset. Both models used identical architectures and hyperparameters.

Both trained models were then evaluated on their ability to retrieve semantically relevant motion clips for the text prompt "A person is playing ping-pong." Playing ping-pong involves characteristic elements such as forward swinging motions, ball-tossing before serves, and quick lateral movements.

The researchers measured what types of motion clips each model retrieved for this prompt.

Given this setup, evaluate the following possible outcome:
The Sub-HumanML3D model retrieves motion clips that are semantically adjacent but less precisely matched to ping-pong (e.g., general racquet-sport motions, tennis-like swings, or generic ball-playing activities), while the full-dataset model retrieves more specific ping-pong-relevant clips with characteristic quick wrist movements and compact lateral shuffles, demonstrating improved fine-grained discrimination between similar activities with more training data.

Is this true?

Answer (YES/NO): NO